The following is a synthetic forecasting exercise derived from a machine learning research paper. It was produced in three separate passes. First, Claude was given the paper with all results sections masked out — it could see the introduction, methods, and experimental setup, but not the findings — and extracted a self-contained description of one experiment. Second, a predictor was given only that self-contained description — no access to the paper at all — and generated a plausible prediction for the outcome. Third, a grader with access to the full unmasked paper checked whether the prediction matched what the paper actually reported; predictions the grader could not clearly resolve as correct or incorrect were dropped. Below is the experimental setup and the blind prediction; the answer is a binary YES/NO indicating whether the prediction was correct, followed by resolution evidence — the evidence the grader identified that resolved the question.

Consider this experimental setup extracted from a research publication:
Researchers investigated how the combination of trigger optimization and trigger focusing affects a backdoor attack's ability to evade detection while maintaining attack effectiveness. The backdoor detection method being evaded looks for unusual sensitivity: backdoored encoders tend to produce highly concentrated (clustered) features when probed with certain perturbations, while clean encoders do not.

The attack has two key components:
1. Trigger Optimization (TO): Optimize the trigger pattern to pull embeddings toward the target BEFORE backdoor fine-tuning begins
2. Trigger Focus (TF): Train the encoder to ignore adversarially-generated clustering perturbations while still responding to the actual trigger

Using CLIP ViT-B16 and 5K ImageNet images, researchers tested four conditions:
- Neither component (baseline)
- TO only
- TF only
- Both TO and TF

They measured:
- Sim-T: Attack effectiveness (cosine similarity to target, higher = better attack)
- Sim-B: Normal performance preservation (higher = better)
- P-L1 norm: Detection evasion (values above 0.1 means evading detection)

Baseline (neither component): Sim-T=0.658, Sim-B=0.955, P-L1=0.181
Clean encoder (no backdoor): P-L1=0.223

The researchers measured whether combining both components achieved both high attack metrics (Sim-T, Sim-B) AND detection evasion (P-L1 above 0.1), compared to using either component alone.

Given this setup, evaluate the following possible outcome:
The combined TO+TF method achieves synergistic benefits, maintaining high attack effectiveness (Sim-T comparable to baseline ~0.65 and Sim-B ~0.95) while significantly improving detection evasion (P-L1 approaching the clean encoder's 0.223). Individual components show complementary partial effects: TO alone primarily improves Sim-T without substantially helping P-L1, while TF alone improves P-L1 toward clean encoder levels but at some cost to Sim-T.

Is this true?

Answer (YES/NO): NO